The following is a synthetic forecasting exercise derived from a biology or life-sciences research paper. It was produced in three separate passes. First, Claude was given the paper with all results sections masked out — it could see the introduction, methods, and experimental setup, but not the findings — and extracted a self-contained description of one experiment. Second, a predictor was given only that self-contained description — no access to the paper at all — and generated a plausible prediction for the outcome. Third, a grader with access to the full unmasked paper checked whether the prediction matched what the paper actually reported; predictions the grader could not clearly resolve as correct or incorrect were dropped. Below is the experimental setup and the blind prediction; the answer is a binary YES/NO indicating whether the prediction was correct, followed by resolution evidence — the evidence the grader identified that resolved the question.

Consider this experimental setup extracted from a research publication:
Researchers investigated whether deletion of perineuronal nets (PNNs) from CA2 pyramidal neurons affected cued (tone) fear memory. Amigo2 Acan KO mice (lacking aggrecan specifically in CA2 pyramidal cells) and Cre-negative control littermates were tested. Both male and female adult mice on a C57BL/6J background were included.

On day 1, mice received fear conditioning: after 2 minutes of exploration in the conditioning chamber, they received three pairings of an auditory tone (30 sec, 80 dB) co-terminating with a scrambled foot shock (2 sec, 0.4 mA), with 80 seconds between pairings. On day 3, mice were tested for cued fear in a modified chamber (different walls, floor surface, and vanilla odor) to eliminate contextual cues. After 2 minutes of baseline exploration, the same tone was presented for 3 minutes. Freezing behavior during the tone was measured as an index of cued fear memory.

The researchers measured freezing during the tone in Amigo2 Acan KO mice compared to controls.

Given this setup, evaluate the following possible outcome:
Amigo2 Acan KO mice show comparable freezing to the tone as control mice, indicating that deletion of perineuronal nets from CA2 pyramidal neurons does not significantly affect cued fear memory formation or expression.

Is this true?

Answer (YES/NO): YES